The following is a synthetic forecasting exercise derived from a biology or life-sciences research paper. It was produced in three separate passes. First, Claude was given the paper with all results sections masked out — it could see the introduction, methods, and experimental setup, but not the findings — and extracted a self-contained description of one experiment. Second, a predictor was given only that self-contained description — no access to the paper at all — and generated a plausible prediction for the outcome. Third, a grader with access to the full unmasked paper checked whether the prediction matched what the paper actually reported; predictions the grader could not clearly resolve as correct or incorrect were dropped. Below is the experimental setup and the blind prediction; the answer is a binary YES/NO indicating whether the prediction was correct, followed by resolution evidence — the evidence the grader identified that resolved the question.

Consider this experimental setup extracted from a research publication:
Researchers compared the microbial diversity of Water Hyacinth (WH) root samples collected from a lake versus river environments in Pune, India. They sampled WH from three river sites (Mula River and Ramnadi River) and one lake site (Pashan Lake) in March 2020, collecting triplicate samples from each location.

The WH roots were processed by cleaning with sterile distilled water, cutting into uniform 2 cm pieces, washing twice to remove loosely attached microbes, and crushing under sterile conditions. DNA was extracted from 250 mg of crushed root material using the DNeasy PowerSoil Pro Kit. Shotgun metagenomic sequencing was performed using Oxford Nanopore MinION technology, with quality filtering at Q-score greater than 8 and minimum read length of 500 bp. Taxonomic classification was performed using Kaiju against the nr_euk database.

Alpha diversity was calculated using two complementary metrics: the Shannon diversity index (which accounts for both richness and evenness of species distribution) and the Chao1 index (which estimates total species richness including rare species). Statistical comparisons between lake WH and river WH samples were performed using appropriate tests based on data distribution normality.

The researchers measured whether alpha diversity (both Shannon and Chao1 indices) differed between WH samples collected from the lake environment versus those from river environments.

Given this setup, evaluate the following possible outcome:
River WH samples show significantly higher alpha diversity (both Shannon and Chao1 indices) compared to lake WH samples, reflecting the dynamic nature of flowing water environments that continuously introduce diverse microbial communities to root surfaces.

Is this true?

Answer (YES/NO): NO